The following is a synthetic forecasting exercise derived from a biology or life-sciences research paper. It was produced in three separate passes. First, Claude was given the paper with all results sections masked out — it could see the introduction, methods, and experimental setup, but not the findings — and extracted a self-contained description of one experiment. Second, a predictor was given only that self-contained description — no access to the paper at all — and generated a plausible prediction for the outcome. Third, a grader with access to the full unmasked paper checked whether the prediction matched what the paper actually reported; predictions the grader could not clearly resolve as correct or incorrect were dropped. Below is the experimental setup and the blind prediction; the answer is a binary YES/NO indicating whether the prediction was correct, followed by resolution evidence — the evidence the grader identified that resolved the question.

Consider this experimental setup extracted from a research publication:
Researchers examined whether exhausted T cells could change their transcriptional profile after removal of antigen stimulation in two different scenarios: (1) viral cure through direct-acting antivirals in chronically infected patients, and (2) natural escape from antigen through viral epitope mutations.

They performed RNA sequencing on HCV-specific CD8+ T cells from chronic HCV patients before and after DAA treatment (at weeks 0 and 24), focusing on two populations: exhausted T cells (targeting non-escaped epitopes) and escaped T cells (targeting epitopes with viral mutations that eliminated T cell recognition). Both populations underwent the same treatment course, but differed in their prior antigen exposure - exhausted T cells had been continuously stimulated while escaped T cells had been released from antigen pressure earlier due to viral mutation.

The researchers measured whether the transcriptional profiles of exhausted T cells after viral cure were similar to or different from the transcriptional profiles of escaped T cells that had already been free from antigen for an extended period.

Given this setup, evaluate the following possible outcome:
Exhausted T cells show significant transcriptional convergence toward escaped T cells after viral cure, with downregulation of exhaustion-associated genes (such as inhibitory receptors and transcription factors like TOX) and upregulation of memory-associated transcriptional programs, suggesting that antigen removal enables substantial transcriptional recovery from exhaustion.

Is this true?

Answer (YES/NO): NO